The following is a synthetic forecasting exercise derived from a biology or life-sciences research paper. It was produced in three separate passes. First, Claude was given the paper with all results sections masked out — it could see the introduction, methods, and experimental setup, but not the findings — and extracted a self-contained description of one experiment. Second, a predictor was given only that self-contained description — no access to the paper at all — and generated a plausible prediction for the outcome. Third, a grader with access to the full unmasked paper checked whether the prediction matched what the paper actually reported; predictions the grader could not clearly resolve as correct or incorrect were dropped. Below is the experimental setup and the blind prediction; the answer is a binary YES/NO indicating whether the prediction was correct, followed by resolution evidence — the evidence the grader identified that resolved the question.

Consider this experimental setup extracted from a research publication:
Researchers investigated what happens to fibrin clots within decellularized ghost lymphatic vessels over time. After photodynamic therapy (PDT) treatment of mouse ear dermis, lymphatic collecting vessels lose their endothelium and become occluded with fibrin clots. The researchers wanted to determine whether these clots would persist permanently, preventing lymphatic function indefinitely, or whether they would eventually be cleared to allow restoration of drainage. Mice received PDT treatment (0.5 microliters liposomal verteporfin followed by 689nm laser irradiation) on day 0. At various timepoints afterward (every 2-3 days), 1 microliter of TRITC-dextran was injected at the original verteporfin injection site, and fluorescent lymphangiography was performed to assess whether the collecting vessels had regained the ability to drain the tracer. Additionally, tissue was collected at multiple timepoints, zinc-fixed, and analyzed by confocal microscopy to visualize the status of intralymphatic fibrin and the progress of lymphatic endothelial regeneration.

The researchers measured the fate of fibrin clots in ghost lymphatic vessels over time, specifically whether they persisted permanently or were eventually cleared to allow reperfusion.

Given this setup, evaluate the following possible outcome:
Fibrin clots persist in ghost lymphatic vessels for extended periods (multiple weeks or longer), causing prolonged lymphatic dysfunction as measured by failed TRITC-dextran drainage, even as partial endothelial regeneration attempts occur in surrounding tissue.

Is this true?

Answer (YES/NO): NO